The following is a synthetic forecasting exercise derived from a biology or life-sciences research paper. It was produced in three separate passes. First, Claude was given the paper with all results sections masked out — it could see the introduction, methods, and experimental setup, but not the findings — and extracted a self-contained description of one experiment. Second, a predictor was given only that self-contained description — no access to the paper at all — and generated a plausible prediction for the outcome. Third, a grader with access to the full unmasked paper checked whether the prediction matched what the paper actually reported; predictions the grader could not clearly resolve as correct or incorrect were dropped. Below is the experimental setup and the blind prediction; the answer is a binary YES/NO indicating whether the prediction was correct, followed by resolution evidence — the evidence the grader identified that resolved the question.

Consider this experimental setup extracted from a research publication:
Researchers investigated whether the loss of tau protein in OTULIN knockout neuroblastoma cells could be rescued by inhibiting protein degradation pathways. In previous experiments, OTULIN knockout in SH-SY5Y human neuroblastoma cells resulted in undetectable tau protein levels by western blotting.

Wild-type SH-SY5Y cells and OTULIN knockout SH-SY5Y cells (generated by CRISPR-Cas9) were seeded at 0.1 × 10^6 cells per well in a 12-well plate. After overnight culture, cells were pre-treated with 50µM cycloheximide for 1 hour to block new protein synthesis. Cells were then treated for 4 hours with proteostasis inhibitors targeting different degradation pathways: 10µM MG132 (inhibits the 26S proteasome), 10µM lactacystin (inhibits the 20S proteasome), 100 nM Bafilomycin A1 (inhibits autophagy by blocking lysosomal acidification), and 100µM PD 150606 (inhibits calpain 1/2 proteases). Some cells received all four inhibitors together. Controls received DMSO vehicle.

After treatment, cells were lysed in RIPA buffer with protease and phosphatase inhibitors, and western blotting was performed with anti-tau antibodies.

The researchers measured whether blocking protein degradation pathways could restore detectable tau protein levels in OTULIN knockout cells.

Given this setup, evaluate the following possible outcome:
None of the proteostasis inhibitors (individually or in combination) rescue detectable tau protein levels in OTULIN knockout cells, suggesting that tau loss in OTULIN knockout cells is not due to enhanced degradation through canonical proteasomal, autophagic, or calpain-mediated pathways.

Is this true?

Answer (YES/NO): YES